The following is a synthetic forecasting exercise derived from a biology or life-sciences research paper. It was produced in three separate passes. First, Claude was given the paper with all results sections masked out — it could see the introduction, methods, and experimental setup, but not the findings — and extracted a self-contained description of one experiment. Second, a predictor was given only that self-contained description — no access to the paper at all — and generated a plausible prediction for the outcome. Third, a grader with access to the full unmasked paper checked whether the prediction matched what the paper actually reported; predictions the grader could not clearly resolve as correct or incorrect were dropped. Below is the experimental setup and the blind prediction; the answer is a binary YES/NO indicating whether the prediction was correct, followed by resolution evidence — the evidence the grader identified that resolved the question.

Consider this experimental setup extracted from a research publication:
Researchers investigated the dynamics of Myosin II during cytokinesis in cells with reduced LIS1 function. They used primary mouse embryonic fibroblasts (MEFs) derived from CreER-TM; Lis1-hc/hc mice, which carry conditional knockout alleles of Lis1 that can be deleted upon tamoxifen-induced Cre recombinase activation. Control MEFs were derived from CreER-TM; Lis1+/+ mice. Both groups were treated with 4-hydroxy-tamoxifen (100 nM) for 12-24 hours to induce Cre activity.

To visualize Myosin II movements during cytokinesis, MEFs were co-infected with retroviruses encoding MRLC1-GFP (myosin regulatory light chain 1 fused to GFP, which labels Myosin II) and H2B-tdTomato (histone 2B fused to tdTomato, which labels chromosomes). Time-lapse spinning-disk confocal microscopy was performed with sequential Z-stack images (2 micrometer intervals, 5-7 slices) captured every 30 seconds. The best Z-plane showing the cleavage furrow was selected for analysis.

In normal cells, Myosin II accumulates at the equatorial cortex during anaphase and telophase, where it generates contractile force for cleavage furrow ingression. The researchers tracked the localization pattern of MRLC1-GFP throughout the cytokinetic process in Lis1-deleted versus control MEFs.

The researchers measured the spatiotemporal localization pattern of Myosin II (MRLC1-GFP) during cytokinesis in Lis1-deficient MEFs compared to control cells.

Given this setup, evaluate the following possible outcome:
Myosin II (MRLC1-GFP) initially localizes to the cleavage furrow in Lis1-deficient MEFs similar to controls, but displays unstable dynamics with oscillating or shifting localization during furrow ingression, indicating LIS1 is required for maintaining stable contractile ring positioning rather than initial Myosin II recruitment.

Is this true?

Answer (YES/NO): YES